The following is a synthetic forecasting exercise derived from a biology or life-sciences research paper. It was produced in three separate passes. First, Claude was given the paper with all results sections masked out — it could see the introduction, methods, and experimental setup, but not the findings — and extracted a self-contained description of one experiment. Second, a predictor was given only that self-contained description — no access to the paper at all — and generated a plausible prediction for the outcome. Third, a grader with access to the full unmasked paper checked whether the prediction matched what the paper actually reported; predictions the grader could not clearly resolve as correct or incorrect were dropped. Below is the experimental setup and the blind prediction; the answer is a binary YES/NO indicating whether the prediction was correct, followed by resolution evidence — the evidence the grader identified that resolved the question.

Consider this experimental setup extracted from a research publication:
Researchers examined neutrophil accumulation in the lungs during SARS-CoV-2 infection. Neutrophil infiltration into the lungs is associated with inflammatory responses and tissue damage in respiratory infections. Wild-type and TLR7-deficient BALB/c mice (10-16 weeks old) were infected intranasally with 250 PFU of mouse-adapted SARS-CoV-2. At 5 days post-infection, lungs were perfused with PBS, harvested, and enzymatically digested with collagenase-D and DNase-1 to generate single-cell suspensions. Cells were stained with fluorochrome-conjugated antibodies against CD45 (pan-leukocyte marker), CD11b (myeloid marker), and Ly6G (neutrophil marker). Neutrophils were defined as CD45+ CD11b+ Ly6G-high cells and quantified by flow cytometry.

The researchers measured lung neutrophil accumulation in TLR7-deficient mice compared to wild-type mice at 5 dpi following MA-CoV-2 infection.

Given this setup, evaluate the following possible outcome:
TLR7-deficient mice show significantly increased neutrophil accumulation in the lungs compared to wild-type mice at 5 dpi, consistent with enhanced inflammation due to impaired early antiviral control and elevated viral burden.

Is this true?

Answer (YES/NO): YES